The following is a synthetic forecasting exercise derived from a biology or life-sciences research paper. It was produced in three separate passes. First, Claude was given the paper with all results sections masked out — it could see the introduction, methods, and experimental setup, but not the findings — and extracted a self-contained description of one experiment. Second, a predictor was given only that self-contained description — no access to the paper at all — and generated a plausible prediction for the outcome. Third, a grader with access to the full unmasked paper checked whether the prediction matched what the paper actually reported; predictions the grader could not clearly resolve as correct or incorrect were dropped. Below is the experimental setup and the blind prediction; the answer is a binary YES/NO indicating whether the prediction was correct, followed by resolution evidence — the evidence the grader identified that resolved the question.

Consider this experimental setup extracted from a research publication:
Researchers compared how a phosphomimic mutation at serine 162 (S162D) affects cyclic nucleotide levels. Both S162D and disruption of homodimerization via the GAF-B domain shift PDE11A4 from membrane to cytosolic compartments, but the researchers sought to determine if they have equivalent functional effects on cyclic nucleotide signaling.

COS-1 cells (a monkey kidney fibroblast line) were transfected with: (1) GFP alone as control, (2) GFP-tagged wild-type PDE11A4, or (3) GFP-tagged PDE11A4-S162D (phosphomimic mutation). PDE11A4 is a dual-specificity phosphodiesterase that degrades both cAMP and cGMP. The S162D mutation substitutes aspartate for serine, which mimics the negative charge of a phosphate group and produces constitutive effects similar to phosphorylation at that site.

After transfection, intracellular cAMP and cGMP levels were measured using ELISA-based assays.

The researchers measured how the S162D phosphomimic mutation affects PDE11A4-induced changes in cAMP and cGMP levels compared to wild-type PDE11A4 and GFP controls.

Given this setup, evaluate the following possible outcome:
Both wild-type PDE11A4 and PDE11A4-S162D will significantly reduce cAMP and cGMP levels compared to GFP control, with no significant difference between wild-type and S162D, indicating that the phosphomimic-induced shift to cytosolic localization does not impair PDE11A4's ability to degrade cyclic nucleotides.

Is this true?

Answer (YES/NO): NO